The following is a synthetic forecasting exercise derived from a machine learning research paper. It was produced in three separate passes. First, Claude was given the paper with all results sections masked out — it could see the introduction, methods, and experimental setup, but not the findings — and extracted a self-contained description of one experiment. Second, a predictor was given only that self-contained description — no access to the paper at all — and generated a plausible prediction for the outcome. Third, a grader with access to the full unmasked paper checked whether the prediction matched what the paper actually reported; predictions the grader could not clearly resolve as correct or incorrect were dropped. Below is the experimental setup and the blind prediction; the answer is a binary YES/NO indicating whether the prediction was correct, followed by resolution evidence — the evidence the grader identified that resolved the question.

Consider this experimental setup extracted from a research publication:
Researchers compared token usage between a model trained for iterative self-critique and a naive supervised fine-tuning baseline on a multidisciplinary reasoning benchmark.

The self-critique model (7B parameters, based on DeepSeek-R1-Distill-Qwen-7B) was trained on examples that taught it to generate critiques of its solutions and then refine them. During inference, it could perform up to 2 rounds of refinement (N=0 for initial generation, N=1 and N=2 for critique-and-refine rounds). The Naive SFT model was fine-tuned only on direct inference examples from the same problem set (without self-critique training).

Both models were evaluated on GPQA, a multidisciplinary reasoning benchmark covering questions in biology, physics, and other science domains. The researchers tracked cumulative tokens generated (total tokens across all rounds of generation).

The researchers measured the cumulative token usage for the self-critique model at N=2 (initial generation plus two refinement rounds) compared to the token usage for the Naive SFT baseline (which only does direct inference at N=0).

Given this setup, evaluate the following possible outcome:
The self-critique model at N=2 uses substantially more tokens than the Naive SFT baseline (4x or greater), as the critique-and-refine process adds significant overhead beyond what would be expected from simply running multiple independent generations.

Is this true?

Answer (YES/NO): NO